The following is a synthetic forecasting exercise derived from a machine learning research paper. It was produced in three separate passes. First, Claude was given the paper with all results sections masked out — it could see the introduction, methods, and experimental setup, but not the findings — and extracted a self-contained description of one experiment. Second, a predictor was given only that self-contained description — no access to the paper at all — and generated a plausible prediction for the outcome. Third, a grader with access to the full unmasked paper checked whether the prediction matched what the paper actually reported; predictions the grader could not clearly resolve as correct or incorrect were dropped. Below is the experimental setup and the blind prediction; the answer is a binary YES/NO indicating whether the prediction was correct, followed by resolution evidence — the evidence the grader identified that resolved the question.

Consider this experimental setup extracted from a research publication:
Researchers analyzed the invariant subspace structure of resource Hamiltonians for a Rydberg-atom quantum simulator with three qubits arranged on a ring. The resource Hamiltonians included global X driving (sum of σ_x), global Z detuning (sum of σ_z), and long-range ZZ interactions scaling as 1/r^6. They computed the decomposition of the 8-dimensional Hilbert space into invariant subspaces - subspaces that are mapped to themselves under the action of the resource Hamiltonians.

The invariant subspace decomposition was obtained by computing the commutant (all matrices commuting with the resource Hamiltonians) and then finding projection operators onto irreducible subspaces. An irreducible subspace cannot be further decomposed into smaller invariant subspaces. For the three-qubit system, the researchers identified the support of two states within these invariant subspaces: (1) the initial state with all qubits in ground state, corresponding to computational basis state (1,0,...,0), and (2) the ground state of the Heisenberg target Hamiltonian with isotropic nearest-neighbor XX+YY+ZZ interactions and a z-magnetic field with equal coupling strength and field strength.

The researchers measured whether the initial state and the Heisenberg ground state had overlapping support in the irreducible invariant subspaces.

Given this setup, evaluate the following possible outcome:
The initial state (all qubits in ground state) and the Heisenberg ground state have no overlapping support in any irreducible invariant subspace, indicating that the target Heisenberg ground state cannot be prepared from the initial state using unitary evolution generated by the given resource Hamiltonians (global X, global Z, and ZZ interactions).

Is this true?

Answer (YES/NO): YES